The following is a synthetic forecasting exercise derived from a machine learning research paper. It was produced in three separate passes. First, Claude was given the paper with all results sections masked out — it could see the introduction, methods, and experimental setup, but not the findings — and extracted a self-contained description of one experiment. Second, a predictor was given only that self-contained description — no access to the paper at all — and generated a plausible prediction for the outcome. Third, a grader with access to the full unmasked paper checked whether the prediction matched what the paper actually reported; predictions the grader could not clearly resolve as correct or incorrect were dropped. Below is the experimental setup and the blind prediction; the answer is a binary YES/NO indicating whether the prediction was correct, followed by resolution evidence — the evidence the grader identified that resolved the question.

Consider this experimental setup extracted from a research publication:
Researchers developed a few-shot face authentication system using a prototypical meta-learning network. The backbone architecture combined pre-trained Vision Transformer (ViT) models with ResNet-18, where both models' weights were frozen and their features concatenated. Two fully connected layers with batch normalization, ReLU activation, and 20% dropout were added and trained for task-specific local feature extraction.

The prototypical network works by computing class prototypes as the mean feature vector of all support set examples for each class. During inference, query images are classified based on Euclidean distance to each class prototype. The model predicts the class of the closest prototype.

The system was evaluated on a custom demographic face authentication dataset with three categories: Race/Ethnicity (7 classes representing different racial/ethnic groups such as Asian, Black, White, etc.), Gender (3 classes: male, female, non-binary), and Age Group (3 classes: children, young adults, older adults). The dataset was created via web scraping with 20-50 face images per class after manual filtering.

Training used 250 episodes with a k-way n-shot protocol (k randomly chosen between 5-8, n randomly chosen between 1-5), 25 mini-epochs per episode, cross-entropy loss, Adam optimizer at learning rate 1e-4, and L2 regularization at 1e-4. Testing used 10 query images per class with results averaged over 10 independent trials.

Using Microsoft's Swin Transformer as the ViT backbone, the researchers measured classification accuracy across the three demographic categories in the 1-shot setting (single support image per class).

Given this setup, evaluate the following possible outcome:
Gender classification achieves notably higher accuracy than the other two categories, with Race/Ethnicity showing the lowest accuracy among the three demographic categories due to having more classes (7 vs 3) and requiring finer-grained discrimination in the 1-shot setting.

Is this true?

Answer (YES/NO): NO